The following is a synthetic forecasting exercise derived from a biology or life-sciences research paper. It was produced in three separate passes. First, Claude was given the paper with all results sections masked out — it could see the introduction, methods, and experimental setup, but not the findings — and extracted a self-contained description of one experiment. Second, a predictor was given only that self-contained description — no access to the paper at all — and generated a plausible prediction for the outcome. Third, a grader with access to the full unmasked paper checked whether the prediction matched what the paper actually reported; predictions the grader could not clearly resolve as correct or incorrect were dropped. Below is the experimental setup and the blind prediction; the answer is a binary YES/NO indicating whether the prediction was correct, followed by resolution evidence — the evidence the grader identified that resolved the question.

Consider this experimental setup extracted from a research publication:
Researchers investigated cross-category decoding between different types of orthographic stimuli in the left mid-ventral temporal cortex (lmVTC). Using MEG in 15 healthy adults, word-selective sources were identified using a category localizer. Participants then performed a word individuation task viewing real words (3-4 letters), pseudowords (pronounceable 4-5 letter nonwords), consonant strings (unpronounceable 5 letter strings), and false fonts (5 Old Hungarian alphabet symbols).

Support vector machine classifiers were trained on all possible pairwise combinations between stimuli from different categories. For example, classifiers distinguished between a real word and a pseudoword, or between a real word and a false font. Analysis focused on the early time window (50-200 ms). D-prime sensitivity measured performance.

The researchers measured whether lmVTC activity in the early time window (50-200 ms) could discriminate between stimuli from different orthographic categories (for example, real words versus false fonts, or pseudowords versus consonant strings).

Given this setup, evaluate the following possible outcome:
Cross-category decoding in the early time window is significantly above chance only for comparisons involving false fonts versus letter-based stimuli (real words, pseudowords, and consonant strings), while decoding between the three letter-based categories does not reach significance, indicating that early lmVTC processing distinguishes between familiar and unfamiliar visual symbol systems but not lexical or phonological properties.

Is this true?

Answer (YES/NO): NO